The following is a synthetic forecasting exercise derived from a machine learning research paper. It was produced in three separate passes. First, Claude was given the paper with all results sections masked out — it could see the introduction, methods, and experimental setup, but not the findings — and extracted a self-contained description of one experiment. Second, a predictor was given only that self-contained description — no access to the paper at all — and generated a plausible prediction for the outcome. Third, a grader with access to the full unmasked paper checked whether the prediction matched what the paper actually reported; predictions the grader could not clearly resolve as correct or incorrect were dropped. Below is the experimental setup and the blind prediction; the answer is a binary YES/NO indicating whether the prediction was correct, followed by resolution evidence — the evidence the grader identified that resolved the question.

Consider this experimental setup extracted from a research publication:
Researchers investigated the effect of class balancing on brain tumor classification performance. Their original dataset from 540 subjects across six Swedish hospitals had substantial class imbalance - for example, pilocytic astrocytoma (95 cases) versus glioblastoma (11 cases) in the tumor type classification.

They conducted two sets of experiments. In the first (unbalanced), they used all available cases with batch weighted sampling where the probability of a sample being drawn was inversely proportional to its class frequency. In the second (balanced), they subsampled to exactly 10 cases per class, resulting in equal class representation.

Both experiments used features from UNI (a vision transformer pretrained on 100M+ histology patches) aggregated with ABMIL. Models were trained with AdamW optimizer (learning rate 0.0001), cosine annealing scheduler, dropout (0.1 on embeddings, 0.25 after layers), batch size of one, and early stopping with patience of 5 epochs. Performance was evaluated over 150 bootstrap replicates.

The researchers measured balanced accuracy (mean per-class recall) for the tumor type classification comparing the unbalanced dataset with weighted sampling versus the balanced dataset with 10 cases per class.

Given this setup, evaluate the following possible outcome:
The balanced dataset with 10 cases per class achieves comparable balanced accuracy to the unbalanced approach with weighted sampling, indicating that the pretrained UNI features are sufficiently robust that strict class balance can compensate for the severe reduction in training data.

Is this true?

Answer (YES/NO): NO